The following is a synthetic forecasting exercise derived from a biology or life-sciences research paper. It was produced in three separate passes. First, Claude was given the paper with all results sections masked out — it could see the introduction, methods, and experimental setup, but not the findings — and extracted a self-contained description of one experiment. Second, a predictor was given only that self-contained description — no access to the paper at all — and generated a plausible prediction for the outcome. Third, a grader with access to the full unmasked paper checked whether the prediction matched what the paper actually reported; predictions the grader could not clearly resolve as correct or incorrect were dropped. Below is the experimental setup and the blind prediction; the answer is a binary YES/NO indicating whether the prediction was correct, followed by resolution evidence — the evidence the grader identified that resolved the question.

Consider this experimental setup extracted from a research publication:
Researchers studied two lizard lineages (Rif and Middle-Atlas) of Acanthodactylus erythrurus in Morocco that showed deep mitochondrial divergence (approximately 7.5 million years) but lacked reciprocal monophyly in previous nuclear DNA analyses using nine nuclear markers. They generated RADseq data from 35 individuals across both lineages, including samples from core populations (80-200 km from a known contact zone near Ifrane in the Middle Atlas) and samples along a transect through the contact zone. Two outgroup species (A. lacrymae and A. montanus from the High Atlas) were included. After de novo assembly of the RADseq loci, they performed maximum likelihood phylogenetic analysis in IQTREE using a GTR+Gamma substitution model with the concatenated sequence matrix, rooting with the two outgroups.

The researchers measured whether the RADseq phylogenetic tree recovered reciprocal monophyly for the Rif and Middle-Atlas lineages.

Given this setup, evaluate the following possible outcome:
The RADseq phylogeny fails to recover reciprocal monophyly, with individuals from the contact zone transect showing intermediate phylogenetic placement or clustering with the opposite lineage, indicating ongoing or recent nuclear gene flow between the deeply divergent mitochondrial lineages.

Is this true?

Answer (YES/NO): NO